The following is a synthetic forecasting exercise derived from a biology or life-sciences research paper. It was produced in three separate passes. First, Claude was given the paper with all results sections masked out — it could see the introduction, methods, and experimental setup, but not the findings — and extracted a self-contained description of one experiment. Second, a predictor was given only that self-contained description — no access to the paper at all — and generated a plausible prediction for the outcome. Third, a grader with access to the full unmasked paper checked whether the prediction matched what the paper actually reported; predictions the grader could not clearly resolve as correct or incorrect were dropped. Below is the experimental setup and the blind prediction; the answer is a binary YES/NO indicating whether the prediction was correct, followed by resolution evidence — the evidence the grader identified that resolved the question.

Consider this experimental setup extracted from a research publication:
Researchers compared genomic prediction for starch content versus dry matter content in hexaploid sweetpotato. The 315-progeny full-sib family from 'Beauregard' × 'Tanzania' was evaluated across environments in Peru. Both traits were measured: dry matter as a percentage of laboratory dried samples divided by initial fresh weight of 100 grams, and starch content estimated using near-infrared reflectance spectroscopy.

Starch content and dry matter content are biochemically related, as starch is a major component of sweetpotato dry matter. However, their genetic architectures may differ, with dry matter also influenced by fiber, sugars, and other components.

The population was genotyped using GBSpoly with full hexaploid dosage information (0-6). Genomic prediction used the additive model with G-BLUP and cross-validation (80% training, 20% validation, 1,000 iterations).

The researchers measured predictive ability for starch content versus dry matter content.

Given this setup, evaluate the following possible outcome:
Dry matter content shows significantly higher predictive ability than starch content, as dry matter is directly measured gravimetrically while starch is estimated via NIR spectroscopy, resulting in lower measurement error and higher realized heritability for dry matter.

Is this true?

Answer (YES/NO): NO